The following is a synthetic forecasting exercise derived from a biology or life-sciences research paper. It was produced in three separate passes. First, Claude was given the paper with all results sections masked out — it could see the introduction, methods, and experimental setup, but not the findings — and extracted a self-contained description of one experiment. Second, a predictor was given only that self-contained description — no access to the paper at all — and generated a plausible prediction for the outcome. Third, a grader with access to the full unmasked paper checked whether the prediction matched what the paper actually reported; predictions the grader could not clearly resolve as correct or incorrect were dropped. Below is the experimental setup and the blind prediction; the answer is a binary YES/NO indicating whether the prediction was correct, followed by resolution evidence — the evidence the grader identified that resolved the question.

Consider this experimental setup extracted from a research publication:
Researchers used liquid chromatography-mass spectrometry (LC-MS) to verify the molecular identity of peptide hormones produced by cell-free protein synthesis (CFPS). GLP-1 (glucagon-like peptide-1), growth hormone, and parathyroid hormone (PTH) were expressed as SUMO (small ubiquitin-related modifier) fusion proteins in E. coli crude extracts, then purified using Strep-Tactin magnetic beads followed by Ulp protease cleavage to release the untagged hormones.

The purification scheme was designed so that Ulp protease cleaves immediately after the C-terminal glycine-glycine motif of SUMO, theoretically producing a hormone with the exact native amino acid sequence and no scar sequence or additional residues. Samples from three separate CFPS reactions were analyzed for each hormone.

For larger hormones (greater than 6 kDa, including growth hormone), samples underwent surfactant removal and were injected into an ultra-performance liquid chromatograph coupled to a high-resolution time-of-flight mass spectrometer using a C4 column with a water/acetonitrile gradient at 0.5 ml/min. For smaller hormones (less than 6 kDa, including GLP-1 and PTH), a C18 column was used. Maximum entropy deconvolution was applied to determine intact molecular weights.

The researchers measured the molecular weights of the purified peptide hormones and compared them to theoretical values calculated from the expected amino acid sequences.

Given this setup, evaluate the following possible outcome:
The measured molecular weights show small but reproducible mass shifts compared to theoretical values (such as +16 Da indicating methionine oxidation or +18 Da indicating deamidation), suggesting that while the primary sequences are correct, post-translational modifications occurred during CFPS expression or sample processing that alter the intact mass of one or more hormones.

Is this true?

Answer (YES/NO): NO